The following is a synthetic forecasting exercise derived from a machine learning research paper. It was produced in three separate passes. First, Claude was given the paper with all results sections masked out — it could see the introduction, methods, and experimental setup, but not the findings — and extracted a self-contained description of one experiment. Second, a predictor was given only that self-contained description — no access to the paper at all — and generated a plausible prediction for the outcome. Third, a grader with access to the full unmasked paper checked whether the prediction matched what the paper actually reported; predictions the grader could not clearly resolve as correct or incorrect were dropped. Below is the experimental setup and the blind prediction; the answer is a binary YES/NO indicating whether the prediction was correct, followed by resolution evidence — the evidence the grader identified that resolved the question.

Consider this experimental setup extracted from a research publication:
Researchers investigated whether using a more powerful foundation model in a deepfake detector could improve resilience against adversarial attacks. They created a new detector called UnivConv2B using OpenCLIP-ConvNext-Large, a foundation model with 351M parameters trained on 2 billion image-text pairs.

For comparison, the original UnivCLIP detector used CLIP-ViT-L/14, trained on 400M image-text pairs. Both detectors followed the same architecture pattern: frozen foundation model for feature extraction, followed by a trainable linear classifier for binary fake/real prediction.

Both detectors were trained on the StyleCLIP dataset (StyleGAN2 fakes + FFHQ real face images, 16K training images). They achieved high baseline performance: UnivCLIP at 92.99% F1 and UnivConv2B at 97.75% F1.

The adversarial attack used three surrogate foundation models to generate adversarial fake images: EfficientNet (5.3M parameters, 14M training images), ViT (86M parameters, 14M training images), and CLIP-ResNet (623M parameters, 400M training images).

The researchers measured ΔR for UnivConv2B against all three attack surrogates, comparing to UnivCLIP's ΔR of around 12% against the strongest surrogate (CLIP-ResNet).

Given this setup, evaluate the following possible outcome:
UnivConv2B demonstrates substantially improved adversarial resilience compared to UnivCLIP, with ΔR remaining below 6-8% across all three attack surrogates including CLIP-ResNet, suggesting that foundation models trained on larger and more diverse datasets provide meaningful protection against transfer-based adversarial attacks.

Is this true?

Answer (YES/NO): YES